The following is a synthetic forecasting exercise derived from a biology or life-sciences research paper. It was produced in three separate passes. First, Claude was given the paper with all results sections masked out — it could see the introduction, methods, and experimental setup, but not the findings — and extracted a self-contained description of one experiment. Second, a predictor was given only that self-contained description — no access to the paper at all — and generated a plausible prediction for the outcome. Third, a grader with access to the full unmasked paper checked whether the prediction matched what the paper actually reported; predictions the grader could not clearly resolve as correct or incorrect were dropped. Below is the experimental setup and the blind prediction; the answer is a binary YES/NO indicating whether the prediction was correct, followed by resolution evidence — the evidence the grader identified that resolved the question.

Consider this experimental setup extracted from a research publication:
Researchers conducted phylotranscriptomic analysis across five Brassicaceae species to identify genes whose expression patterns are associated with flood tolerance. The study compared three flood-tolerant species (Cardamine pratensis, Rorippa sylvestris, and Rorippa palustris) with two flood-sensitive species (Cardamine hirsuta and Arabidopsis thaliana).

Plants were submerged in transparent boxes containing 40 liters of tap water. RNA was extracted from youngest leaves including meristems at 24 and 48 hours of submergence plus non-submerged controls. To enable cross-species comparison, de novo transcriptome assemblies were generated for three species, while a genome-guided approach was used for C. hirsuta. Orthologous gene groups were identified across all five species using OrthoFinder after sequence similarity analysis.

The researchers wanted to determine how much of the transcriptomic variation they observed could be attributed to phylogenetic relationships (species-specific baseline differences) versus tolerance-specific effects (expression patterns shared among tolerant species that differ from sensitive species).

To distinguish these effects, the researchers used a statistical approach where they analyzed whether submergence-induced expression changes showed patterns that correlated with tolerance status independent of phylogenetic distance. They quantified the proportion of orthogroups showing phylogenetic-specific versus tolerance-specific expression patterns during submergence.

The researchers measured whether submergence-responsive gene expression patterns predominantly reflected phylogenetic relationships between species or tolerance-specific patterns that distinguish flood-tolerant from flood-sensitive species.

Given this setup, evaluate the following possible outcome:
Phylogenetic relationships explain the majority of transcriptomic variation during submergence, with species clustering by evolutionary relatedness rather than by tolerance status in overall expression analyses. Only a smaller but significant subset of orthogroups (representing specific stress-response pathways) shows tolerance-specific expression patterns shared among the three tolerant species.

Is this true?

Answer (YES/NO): YES